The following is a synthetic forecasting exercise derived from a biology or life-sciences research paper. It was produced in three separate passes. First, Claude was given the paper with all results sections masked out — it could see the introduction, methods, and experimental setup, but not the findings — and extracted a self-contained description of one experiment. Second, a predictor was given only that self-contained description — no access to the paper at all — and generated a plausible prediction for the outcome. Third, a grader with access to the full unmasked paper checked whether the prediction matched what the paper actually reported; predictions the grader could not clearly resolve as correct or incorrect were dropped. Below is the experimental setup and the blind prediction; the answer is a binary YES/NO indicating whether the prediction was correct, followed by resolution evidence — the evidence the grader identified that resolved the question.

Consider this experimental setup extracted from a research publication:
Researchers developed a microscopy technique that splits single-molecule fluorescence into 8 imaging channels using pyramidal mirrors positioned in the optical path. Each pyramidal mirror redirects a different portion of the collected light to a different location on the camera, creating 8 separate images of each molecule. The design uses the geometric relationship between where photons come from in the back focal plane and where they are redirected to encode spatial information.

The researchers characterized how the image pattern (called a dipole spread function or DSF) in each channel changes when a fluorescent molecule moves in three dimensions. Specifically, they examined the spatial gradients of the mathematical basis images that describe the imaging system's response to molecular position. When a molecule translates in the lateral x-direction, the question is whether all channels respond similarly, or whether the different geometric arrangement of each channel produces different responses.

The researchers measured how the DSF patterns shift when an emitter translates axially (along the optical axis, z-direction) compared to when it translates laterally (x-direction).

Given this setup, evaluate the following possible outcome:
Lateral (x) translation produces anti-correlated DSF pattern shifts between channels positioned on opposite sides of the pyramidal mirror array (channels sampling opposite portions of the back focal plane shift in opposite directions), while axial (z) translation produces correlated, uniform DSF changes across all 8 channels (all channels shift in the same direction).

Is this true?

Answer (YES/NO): NO